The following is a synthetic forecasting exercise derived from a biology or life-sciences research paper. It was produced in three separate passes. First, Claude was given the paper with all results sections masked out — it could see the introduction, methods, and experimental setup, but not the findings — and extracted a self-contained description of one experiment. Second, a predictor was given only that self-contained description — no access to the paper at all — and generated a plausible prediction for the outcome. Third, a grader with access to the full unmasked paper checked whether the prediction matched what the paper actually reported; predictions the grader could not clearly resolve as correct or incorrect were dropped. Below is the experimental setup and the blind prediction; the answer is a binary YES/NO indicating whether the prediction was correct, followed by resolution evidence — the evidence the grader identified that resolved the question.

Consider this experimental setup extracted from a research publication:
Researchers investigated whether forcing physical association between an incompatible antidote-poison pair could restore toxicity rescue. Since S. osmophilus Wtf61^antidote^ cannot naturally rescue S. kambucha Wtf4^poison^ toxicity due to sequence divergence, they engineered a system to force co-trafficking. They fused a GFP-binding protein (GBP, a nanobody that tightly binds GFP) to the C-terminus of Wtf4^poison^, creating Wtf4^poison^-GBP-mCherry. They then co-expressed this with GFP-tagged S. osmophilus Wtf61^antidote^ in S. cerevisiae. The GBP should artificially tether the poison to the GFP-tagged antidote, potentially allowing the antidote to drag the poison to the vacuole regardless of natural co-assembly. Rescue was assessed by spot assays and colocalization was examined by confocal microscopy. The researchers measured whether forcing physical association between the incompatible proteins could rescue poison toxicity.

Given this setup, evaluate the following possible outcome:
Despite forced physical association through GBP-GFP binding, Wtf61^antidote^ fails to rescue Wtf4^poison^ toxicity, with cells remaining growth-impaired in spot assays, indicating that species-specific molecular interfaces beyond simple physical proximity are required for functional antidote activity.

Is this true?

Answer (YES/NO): YES